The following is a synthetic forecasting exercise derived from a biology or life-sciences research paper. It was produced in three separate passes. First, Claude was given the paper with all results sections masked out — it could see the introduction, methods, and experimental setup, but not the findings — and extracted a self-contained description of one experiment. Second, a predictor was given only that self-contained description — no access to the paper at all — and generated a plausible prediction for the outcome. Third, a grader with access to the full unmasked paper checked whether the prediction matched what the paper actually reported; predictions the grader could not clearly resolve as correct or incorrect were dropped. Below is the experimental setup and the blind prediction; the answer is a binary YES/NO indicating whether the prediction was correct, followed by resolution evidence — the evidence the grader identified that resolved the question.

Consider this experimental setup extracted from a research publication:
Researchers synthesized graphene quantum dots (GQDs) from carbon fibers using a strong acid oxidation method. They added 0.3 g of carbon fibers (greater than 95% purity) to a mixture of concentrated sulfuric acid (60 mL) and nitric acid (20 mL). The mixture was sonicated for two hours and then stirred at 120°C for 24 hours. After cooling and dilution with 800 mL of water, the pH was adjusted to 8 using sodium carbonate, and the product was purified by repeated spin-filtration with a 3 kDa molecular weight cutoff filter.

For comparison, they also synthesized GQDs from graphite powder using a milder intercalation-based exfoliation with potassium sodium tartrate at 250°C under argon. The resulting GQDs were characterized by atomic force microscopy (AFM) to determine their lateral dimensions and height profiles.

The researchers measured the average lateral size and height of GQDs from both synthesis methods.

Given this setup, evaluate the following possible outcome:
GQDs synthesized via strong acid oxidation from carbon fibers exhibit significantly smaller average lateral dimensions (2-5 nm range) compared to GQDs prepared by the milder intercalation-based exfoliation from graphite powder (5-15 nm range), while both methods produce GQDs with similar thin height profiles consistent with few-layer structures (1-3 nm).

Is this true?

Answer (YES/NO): NO